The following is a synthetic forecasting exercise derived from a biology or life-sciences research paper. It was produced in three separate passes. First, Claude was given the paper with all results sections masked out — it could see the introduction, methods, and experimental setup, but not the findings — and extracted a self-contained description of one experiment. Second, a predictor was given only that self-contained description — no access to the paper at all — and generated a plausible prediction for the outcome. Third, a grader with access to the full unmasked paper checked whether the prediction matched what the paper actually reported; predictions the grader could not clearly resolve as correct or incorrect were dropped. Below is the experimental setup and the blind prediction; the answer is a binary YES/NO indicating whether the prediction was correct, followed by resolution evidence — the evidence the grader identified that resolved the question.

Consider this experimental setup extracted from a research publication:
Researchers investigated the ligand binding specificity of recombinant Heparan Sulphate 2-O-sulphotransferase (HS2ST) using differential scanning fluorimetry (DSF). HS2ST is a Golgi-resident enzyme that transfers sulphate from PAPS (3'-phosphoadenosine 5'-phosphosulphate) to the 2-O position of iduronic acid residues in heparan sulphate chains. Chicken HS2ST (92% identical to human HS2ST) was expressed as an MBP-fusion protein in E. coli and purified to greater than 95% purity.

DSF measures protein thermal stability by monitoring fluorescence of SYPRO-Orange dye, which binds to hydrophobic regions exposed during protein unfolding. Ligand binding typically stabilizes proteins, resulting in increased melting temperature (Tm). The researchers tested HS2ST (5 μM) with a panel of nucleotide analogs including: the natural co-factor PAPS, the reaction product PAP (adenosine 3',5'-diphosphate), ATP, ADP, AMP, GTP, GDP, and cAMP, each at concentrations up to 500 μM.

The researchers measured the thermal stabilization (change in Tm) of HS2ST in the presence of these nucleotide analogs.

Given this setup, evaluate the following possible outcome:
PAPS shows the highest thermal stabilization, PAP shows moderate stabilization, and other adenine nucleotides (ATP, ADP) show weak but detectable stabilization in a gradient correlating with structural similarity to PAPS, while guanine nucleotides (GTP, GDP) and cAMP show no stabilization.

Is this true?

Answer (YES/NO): NO